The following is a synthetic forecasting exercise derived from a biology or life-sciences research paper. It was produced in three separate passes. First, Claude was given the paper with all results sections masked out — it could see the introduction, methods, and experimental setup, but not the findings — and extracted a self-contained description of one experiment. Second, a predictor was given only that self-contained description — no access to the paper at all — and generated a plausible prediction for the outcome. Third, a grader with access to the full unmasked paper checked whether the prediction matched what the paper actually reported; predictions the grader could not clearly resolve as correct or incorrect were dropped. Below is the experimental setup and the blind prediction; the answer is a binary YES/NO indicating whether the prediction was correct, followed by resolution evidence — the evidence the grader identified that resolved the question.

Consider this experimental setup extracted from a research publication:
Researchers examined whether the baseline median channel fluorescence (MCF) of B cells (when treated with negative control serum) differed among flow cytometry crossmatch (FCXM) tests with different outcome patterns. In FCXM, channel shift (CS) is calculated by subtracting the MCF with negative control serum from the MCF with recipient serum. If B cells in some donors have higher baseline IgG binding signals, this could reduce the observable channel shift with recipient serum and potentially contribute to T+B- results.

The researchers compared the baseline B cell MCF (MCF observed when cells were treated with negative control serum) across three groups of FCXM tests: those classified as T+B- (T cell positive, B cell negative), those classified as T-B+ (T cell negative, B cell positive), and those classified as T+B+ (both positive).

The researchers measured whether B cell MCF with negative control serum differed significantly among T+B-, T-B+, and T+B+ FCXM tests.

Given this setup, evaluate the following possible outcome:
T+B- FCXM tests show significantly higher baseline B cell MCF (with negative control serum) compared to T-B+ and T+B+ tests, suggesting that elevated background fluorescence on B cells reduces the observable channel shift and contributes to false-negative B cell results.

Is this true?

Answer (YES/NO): NO